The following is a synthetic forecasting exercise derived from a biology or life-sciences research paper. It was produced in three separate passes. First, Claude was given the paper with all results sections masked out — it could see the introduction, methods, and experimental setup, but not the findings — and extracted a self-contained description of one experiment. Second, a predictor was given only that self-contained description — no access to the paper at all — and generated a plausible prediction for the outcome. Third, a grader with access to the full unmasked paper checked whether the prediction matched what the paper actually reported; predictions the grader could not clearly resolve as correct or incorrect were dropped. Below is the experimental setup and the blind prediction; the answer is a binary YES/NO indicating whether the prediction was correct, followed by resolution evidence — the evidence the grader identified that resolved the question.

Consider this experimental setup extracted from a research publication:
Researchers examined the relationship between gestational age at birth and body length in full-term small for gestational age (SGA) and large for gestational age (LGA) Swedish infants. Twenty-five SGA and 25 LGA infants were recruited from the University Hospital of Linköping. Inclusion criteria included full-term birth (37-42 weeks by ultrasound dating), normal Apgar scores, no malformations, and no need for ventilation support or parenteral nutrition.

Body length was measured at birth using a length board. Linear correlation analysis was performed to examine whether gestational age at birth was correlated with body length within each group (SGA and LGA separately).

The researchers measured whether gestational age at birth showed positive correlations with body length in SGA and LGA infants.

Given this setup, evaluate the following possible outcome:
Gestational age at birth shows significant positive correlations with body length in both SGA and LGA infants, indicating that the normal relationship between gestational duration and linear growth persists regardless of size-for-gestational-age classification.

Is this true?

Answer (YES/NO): YES